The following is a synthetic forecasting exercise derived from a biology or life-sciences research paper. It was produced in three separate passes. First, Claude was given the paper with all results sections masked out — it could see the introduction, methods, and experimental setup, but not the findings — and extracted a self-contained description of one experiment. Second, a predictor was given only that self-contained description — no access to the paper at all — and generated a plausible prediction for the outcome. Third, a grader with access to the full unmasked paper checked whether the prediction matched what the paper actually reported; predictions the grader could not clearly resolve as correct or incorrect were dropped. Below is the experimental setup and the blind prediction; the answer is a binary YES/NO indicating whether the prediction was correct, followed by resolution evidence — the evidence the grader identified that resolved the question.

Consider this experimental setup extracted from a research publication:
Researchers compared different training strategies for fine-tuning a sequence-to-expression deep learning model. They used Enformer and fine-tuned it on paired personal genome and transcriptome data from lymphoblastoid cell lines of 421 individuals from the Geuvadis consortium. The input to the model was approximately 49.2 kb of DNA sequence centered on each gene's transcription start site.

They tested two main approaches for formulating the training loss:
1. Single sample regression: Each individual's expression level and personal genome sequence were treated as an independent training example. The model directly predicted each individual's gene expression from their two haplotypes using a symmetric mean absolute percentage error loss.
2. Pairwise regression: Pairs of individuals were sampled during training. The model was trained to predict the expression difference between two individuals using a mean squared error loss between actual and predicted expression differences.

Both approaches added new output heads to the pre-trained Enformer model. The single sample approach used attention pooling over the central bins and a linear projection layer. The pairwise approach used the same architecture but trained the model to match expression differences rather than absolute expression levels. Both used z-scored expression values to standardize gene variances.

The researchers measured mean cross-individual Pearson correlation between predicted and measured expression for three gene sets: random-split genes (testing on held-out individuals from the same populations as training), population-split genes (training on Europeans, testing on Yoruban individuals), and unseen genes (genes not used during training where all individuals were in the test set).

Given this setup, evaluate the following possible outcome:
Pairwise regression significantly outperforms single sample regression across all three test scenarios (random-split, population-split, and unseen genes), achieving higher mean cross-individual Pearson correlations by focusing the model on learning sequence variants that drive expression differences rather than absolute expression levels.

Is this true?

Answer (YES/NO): NO